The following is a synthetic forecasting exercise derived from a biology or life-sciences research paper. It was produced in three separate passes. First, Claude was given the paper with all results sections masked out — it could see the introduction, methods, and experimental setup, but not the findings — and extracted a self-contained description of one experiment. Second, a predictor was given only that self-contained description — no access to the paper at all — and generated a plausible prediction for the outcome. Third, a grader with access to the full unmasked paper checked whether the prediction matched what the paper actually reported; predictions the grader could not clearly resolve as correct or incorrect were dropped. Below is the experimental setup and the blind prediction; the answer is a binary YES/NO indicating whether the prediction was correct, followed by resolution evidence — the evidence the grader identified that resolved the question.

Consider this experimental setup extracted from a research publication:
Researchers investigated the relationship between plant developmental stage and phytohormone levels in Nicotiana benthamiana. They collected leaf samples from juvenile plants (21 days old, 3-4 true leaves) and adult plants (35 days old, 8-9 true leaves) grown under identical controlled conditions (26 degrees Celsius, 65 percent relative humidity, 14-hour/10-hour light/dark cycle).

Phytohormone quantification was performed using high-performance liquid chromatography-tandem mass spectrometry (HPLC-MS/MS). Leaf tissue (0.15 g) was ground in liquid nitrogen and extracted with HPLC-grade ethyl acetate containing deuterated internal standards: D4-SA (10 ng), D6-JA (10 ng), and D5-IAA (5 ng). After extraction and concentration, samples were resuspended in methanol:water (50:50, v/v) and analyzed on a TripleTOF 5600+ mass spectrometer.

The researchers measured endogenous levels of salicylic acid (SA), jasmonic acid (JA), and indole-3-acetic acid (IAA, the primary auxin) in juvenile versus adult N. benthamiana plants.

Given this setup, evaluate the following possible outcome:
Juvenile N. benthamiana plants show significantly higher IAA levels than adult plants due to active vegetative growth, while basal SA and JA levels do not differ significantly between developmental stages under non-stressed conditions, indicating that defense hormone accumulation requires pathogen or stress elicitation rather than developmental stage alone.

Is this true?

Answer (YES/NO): NO